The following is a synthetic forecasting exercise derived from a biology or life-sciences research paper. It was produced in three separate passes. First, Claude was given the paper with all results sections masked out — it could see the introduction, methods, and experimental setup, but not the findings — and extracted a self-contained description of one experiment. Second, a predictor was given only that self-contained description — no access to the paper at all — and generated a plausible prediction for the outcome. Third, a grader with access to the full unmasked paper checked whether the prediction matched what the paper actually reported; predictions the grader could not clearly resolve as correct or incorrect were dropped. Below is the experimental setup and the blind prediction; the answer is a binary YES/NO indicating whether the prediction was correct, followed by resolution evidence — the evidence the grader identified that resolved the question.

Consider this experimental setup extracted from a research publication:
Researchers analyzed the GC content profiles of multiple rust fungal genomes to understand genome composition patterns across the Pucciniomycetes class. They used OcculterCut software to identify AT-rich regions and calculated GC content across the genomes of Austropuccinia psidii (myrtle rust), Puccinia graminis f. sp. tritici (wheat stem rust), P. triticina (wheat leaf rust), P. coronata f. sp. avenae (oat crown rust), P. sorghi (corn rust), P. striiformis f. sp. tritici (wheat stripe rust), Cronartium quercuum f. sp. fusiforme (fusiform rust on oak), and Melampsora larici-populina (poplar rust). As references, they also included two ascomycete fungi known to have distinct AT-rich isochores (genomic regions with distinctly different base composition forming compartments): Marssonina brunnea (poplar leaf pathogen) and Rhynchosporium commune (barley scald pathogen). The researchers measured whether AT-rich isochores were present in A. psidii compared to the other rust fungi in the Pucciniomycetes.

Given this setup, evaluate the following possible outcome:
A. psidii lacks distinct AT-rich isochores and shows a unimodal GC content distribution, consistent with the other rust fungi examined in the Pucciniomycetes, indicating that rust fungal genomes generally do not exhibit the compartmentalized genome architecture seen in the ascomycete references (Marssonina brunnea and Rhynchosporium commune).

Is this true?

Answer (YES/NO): NO